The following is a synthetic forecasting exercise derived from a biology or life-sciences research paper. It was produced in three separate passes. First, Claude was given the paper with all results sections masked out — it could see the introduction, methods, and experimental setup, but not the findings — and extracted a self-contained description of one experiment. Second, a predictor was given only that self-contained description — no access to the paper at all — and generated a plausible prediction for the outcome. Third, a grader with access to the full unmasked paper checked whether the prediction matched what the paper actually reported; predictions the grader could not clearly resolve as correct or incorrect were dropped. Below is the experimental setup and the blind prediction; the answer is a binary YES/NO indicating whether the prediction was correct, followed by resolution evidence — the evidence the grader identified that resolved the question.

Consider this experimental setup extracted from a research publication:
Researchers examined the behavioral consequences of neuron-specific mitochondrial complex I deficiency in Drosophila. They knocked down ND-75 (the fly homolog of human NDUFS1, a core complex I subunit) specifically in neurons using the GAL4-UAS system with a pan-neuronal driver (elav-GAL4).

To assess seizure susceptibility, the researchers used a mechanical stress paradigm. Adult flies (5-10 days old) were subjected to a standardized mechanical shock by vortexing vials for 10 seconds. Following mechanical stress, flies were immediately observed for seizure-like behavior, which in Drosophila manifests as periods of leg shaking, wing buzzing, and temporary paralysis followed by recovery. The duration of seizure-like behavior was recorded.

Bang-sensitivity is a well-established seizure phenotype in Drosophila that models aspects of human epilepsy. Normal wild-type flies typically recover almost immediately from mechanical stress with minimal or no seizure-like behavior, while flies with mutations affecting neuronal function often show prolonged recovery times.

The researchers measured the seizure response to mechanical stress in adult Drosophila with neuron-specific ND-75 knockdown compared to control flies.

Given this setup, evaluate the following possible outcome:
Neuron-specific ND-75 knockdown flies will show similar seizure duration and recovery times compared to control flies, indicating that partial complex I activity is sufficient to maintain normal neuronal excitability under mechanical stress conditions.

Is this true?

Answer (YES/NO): NO